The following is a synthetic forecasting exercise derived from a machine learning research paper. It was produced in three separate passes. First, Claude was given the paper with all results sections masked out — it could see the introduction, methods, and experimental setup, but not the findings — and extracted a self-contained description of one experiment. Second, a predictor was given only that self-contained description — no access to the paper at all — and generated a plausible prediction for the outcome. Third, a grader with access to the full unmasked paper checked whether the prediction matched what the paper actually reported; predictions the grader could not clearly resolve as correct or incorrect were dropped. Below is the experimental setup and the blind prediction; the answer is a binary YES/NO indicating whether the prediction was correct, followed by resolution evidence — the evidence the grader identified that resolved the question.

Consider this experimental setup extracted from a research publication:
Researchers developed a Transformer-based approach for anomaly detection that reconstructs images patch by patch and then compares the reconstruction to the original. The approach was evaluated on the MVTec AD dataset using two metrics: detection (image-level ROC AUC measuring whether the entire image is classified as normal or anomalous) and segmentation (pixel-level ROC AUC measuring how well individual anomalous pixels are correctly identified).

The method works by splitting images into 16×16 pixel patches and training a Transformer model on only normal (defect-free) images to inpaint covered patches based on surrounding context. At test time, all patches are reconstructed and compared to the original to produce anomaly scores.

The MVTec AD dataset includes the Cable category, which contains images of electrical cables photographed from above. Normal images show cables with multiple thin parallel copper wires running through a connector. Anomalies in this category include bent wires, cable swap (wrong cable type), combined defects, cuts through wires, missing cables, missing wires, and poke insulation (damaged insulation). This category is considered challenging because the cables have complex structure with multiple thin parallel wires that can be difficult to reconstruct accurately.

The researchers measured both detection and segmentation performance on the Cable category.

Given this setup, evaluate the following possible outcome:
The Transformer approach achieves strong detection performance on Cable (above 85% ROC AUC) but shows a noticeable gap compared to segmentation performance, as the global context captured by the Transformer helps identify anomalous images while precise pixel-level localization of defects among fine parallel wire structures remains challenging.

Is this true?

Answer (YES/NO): NO